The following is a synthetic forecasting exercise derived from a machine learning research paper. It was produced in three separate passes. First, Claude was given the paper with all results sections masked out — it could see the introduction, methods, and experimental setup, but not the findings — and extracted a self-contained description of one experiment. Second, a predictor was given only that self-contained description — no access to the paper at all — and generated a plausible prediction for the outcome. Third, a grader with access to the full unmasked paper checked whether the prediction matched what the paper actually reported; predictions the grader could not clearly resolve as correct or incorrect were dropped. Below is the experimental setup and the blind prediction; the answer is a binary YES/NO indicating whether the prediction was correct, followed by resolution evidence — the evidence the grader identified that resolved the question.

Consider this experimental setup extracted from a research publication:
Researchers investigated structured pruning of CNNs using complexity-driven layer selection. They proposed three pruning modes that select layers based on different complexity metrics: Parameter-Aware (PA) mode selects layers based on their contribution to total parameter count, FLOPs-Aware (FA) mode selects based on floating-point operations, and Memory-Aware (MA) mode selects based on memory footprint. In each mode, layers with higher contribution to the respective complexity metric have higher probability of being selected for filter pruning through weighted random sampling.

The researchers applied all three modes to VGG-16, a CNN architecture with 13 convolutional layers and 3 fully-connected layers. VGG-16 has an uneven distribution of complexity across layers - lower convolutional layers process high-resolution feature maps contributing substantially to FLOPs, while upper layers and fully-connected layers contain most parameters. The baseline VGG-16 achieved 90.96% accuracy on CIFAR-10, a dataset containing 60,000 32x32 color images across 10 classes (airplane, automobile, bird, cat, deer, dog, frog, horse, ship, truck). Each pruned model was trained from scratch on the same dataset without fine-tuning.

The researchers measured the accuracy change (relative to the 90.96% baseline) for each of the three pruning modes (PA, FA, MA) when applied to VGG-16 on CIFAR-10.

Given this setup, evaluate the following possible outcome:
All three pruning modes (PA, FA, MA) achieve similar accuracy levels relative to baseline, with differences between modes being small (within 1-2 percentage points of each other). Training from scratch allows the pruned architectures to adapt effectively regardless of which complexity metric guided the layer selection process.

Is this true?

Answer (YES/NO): NO